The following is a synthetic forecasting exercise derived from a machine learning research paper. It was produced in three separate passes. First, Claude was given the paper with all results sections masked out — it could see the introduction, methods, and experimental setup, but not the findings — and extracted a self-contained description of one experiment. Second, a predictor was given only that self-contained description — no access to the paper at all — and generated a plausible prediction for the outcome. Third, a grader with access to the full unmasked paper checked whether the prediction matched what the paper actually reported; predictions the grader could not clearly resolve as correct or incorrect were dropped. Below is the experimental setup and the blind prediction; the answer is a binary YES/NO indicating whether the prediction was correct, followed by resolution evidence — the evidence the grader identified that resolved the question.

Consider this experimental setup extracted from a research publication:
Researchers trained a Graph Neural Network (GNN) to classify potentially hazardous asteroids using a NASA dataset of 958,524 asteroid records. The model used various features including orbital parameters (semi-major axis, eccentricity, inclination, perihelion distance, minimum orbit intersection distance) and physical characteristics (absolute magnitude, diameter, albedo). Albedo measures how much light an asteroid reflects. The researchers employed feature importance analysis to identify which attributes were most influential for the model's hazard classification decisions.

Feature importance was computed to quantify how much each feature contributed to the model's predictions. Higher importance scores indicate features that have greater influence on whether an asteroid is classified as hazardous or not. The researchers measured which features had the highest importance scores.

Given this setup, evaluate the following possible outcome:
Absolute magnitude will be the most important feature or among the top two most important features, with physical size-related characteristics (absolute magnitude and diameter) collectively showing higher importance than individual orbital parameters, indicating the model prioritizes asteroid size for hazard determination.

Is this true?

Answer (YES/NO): NO